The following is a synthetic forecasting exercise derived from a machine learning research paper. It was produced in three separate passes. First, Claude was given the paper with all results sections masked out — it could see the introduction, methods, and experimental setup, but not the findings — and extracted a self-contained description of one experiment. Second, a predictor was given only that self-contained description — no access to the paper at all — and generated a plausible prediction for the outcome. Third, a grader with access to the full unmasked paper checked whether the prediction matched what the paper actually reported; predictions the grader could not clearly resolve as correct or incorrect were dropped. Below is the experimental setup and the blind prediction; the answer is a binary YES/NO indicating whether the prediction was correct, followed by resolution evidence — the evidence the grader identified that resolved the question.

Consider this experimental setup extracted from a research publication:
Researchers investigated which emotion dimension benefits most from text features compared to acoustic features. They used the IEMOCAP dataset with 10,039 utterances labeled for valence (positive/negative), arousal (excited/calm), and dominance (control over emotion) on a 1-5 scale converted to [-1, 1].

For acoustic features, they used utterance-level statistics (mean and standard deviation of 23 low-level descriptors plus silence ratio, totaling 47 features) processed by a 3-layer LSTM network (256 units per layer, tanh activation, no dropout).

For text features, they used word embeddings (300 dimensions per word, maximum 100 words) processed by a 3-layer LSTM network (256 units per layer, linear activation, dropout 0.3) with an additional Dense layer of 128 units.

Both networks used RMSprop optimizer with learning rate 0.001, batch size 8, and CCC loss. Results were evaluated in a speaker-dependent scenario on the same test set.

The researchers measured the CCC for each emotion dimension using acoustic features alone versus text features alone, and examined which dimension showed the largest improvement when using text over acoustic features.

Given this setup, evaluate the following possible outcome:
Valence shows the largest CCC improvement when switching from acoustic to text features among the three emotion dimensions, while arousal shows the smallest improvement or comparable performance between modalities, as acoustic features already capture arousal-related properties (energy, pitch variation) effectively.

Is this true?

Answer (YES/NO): YES